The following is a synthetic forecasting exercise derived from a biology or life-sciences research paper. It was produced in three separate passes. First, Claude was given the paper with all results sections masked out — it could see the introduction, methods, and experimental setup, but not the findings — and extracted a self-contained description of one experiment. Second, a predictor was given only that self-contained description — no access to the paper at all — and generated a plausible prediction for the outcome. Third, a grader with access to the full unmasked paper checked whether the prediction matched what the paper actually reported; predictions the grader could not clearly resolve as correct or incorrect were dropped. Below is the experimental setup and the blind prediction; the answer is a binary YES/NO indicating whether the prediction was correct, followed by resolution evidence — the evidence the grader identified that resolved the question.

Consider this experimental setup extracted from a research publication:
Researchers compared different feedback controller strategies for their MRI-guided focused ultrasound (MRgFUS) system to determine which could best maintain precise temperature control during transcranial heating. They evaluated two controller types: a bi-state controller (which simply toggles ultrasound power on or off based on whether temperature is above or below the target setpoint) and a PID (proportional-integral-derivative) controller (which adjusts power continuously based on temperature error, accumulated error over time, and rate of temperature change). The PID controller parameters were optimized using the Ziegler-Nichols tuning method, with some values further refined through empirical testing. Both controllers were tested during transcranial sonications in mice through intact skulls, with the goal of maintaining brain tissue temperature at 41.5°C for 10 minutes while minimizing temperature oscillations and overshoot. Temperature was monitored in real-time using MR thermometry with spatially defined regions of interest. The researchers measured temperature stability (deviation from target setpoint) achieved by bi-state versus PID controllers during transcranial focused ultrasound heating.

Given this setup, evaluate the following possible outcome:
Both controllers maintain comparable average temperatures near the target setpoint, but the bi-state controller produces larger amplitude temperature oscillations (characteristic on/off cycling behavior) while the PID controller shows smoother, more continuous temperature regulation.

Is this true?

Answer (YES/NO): YES